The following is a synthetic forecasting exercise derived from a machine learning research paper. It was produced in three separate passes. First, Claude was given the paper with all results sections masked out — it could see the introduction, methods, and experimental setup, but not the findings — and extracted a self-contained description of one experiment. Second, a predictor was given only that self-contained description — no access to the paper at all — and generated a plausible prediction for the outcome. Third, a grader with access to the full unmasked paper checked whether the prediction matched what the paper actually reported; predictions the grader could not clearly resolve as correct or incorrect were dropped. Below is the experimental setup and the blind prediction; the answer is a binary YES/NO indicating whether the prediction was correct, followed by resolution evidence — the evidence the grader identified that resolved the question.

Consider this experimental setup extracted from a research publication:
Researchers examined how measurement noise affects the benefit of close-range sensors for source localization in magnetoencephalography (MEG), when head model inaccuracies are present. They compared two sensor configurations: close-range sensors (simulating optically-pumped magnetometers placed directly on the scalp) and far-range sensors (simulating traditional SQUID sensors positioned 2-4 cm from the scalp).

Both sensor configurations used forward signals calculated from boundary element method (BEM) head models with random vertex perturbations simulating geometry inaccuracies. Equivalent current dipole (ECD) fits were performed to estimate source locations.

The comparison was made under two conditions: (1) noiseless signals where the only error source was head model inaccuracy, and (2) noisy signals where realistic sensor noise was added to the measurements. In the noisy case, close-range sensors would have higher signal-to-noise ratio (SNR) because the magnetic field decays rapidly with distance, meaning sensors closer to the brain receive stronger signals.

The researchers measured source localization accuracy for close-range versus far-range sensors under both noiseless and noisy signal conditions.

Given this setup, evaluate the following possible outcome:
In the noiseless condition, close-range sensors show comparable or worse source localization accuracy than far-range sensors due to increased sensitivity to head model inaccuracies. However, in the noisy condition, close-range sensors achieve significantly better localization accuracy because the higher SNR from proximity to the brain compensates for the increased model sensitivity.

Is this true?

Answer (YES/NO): YES